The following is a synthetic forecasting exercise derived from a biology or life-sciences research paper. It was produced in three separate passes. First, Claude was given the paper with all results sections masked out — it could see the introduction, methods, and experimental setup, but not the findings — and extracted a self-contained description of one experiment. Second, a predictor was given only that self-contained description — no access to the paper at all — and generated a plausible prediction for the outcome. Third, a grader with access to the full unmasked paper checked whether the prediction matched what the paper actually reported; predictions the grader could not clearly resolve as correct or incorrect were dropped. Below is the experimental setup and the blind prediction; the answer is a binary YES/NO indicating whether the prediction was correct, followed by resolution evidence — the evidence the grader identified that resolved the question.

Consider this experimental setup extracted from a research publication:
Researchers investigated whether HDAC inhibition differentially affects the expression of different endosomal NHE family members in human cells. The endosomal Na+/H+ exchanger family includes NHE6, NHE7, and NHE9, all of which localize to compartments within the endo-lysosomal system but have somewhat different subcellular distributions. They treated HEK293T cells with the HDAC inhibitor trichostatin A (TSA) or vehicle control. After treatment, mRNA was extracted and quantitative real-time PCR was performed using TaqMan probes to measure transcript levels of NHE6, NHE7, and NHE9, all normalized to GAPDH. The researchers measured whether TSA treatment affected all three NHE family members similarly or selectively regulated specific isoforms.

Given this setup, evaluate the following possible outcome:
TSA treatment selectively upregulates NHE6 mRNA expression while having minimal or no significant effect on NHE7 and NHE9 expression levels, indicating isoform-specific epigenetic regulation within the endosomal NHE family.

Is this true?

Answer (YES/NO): NO